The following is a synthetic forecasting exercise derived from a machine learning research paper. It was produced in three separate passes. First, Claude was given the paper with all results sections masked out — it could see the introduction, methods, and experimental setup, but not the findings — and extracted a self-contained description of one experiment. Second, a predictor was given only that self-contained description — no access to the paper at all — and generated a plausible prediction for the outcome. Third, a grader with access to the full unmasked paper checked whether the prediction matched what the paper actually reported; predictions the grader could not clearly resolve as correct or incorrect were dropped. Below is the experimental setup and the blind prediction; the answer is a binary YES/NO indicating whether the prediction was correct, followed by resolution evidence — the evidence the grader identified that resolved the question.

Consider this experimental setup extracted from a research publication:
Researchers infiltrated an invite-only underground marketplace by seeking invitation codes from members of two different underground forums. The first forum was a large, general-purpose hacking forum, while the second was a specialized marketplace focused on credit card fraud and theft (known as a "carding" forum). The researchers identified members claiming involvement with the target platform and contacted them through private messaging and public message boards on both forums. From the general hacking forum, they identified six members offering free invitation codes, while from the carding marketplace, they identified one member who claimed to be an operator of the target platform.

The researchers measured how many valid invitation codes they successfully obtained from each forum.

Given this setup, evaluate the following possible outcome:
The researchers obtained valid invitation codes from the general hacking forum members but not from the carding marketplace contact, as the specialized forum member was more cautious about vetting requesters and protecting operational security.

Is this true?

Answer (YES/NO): NO